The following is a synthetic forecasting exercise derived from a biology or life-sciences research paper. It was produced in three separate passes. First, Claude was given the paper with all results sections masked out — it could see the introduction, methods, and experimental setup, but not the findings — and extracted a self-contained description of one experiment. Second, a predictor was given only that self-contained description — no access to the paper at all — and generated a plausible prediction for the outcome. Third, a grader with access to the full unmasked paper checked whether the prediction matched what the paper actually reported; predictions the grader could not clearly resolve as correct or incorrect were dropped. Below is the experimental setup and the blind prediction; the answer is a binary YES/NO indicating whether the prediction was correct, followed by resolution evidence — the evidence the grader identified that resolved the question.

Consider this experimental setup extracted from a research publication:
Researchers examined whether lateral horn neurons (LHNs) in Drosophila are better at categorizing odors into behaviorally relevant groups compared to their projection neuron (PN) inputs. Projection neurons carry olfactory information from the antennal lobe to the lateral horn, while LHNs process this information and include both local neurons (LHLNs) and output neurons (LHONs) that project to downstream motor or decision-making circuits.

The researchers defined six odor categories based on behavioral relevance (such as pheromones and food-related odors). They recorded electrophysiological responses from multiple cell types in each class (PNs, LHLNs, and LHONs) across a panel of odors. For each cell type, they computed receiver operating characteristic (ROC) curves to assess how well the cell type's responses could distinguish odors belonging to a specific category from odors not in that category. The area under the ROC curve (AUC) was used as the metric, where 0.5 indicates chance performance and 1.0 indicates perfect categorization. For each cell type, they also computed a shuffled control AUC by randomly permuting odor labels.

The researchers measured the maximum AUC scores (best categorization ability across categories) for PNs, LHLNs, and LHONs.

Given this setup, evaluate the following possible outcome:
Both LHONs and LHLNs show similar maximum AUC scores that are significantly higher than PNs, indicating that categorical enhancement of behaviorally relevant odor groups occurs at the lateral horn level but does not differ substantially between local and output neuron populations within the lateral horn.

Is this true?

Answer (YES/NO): NO